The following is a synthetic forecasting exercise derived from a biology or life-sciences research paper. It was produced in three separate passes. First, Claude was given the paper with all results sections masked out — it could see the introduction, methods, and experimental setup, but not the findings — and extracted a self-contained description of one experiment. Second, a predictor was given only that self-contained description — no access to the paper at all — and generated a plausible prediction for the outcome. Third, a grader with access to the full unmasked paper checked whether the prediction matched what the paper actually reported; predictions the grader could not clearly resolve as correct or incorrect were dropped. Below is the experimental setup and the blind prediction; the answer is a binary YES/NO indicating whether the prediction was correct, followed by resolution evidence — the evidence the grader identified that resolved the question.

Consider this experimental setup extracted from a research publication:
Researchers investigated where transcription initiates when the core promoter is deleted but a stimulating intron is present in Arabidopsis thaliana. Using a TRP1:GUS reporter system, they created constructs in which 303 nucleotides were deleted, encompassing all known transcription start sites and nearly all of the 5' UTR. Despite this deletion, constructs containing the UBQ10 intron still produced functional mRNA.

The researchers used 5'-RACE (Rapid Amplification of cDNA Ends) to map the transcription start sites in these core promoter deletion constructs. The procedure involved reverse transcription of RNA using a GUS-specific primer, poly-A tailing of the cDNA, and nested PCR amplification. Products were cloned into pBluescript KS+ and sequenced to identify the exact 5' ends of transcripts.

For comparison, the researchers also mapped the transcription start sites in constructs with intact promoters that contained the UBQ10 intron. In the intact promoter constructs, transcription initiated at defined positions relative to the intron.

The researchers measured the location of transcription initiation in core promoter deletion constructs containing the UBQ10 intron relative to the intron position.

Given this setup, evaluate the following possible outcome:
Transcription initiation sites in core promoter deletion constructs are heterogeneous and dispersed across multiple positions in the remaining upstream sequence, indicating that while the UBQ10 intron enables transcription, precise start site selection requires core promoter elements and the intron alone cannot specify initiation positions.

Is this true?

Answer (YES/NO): NO